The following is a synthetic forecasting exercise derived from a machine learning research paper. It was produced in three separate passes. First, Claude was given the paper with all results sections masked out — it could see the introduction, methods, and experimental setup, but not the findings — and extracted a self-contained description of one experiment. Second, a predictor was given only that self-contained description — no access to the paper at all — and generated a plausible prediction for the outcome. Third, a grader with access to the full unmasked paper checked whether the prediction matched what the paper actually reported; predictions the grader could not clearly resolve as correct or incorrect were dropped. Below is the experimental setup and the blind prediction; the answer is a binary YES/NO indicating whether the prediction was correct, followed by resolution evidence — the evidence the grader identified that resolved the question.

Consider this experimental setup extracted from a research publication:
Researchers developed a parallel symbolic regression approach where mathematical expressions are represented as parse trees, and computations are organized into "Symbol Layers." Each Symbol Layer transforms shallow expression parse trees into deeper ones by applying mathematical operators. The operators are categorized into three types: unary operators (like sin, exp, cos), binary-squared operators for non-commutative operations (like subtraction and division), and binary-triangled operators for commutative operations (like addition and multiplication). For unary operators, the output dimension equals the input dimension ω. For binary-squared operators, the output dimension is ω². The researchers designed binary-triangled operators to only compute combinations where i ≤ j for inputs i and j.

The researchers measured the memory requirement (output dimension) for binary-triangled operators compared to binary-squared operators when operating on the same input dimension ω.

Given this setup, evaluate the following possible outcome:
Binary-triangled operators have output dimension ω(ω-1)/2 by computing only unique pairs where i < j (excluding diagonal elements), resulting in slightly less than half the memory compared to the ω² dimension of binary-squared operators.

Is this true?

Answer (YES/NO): NO